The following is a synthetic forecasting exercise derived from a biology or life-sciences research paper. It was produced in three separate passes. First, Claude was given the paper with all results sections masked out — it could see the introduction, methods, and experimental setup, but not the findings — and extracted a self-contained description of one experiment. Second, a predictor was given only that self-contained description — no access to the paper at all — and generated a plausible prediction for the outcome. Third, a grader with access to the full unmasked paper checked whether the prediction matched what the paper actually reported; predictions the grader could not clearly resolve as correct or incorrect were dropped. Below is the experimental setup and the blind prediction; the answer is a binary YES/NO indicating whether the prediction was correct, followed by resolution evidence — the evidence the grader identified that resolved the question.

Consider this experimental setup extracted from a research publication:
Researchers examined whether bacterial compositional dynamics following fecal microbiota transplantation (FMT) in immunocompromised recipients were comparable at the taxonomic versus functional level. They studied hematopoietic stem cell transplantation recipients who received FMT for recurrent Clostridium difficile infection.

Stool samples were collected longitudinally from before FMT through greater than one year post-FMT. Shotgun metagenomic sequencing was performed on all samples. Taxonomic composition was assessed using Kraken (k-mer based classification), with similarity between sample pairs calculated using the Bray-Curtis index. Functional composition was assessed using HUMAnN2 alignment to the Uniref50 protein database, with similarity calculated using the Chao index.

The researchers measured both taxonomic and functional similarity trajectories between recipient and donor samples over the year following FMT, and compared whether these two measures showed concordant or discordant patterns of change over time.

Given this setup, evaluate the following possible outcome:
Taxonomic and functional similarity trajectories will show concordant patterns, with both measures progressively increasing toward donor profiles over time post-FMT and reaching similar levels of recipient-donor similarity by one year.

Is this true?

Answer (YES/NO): NO